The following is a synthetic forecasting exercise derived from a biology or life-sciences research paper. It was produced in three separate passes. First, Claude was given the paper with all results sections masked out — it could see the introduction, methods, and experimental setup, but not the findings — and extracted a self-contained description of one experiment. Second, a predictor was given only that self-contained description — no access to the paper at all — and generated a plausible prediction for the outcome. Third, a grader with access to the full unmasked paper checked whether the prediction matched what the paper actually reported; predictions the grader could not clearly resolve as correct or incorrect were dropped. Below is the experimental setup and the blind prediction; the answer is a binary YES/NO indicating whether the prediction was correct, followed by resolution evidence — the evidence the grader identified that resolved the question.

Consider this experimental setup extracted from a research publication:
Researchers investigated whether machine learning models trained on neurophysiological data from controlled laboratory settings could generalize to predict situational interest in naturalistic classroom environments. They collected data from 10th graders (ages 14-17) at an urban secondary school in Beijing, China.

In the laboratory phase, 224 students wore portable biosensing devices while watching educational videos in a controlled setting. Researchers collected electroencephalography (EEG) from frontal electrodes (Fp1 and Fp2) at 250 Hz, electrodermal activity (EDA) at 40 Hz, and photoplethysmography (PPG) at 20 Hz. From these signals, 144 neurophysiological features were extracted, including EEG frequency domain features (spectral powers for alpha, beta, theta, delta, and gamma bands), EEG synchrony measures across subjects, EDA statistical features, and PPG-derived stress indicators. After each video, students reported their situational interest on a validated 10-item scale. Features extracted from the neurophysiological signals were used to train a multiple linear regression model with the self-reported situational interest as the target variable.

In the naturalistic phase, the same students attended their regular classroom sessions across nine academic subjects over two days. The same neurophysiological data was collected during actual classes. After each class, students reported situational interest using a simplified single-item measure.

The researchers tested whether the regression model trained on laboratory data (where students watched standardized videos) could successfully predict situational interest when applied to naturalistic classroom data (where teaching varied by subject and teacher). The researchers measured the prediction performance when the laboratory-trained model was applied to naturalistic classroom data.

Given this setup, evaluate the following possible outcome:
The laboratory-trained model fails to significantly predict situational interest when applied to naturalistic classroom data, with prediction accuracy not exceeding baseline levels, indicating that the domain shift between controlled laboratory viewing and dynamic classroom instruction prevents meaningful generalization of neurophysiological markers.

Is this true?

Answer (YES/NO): NO